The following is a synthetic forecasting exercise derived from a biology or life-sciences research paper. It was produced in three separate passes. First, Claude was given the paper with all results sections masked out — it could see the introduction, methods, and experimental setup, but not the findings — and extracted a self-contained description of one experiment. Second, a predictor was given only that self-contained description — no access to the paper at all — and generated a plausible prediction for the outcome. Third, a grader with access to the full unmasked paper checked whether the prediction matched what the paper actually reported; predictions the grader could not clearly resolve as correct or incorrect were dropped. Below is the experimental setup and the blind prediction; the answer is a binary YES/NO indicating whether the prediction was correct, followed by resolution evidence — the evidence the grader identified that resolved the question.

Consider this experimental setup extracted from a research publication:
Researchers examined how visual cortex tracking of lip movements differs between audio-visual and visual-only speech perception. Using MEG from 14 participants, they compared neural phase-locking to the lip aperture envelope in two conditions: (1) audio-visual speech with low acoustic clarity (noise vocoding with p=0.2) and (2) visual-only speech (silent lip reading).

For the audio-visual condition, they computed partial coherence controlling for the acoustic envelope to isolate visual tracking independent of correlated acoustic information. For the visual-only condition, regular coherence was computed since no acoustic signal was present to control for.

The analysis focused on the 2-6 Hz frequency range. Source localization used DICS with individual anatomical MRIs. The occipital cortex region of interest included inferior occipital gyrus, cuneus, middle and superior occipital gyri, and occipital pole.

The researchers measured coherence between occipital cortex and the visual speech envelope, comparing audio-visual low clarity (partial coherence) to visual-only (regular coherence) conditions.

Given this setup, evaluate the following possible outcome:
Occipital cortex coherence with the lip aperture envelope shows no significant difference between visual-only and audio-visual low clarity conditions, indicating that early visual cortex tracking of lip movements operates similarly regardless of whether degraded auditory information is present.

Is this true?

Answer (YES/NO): YES